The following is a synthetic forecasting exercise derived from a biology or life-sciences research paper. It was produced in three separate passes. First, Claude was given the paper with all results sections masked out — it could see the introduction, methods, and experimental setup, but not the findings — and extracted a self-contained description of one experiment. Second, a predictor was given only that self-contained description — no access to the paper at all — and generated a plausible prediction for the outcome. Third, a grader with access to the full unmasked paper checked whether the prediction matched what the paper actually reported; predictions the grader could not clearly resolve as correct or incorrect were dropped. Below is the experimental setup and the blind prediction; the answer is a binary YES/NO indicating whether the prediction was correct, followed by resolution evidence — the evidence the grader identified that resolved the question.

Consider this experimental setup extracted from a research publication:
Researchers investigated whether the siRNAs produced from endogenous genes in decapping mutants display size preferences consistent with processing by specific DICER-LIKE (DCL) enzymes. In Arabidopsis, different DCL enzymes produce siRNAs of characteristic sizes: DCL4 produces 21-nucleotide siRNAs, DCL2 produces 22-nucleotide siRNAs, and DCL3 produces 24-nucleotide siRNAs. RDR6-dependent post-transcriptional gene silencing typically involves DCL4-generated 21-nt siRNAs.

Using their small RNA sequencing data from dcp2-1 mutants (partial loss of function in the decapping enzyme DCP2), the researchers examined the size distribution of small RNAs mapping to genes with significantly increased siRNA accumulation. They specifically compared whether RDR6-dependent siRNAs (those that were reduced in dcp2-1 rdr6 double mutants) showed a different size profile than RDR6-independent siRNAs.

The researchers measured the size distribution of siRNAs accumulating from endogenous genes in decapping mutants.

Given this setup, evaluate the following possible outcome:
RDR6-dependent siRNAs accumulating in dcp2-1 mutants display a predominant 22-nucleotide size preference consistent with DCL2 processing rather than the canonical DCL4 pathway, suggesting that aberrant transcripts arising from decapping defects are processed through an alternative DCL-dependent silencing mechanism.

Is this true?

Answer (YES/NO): NO